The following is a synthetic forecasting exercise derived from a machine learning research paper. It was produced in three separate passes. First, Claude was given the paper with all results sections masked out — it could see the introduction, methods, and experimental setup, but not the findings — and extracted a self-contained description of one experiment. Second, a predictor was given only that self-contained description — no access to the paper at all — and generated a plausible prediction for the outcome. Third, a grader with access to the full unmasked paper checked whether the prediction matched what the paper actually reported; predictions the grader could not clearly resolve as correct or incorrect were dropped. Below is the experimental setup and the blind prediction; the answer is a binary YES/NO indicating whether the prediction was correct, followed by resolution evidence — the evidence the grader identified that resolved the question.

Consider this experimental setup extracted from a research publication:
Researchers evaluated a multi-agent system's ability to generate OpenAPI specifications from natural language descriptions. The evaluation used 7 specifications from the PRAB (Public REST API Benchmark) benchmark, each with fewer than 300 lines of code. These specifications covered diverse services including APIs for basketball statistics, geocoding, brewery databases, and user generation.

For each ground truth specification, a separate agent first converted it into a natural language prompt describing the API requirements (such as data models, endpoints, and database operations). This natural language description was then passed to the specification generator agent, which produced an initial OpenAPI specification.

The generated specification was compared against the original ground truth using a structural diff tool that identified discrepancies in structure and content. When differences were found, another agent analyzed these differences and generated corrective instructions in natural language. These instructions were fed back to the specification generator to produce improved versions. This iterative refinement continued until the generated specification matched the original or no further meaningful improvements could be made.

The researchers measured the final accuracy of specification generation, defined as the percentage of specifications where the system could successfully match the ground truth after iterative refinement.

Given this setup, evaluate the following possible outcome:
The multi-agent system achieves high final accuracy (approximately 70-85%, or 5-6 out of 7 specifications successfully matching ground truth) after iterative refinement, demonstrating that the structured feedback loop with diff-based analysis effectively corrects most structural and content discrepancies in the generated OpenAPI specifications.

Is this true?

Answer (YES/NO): NO